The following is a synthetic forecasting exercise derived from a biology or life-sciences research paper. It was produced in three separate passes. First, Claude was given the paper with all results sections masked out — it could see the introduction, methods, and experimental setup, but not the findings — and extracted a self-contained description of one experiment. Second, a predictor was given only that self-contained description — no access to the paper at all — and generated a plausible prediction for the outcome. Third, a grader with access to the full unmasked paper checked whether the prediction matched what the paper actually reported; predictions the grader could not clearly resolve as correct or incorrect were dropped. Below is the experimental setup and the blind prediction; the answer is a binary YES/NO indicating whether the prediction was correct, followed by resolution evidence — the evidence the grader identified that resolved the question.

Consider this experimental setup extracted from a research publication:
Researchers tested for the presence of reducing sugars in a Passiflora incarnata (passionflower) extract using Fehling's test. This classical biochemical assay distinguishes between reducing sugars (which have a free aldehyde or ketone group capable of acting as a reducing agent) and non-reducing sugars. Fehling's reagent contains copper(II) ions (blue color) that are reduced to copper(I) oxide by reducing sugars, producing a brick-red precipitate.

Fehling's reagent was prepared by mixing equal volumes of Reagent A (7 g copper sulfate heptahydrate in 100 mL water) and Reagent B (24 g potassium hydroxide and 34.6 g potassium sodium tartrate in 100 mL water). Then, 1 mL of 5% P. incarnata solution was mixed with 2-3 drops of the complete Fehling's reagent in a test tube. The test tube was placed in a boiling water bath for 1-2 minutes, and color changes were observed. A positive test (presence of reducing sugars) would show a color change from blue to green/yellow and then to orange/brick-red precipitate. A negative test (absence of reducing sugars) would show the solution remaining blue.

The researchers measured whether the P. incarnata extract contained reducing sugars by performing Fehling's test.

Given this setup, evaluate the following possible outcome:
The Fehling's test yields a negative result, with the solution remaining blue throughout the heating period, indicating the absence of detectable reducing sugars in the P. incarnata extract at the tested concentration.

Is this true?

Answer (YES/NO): NO